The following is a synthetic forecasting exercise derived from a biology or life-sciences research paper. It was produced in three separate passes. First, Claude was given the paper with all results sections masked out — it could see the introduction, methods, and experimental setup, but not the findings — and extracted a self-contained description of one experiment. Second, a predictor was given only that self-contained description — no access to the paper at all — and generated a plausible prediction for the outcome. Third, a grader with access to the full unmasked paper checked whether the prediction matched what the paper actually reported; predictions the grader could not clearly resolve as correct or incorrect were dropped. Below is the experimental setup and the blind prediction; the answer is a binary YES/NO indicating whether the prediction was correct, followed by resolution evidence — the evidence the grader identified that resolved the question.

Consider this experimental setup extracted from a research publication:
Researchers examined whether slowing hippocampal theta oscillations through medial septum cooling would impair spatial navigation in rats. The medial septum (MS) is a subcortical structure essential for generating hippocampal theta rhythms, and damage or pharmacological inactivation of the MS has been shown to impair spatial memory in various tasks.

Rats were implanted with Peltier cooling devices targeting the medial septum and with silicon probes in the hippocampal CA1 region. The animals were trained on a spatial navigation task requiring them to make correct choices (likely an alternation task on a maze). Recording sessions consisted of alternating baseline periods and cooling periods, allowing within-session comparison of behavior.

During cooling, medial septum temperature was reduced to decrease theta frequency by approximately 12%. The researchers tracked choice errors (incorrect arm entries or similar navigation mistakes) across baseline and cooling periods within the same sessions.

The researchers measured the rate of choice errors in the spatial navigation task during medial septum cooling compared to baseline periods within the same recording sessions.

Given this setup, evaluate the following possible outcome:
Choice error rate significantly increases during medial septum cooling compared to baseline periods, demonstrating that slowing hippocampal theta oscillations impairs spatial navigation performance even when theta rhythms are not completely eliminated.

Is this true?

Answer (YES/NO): YES